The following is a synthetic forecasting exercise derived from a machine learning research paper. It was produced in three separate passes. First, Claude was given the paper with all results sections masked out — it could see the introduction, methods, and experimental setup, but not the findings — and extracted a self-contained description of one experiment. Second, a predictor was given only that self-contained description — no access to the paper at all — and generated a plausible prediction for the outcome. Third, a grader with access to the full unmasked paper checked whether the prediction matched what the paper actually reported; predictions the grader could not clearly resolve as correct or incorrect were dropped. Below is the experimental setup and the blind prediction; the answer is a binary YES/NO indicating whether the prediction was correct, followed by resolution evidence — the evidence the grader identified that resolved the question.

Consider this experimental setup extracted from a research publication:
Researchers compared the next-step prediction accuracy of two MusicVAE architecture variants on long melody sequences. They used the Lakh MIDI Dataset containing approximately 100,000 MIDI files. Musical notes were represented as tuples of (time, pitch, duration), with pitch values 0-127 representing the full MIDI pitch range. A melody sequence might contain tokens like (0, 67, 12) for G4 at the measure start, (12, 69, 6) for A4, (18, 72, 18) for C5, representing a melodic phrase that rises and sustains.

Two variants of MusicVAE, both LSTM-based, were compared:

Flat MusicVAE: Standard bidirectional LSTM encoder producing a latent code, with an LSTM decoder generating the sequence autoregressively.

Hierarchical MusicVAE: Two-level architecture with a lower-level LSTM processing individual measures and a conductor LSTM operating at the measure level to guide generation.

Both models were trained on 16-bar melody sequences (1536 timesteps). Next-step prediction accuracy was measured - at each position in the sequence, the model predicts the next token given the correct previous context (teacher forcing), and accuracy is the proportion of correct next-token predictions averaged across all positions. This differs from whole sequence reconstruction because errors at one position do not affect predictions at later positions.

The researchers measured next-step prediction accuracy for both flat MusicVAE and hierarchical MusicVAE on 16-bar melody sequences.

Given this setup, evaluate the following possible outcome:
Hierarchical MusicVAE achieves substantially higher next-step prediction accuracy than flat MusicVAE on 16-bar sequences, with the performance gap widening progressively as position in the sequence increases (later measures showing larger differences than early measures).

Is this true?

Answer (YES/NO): NO